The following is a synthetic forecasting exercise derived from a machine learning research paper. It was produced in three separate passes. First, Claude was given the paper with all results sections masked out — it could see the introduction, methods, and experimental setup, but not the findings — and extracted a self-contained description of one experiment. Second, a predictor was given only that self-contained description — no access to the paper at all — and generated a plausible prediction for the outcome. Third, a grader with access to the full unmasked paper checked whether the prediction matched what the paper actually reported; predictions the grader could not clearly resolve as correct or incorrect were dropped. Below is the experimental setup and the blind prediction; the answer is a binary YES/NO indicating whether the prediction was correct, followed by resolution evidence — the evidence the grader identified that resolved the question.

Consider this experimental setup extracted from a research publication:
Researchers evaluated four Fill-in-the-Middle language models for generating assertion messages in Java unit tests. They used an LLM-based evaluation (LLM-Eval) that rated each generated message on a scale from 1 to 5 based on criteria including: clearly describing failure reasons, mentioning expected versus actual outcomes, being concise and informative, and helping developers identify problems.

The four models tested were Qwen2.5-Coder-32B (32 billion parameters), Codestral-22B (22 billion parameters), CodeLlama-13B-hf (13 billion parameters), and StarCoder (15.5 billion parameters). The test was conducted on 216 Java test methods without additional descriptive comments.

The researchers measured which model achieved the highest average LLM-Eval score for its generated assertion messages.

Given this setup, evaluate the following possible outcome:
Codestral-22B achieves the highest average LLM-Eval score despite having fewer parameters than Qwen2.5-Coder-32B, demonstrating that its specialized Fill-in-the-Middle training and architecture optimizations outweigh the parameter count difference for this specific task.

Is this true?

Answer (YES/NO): YES